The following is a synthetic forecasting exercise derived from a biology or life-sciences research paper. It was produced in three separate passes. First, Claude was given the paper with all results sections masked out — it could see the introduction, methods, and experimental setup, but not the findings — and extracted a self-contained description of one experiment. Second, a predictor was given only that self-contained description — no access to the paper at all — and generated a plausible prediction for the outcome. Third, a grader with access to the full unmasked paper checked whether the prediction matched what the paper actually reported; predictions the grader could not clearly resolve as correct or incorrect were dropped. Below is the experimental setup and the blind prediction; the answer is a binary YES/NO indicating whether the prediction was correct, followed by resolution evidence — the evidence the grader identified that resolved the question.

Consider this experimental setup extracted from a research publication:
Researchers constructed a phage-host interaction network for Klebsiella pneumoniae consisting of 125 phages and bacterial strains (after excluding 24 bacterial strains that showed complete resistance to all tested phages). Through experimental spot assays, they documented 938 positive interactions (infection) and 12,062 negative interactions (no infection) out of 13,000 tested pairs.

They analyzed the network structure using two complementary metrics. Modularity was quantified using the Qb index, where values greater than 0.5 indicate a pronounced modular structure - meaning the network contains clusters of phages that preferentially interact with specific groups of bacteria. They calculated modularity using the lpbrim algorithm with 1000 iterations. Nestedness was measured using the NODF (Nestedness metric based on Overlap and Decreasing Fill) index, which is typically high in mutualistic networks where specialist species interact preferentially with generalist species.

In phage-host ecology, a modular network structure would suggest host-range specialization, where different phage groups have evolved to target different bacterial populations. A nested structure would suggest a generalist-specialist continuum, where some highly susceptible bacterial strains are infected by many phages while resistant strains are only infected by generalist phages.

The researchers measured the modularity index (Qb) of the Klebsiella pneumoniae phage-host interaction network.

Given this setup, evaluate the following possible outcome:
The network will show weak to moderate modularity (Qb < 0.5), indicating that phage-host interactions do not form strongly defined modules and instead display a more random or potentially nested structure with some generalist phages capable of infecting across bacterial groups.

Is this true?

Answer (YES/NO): NO